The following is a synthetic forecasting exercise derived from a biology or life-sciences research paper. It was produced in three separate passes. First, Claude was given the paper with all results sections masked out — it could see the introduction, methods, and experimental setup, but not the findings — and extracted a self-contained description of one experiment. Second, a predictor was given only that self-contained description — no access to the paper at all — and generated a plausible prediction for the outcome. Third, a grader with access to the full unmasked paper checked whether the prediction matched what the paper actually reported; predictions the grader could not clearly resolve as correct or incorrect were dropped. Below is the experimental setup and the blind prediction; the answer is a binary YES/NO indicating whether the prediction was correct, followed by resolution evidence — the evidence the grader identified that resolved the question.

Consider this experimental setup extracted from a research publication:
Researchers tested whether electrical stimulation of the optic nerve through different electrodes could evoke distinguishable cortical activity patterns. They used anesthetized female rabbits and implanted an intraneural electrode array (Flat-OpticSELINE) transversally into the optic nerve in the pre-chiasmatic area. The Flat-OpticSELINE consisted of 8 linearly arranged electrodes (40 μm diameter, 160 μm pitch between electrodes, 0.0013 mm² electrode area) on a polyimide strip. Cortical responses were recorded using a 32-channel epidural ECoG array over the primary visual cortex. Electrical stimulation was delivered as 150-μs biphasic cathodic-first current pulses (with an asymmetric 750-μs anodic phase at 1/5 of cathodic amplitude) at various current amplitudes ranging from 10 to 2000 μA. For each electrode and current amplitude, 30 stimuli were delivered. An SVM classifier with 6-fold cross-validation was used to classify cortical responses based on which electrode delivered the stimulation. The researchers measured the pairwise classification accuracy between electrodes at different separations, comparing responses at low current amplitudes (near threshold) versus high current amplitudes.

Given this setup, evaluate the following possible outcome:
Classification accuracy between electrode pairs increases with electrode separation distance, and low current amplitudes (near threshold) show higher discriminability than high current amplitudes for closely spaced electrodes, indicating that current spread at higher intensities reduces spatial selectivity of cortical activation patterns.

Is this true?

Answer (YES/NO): NO